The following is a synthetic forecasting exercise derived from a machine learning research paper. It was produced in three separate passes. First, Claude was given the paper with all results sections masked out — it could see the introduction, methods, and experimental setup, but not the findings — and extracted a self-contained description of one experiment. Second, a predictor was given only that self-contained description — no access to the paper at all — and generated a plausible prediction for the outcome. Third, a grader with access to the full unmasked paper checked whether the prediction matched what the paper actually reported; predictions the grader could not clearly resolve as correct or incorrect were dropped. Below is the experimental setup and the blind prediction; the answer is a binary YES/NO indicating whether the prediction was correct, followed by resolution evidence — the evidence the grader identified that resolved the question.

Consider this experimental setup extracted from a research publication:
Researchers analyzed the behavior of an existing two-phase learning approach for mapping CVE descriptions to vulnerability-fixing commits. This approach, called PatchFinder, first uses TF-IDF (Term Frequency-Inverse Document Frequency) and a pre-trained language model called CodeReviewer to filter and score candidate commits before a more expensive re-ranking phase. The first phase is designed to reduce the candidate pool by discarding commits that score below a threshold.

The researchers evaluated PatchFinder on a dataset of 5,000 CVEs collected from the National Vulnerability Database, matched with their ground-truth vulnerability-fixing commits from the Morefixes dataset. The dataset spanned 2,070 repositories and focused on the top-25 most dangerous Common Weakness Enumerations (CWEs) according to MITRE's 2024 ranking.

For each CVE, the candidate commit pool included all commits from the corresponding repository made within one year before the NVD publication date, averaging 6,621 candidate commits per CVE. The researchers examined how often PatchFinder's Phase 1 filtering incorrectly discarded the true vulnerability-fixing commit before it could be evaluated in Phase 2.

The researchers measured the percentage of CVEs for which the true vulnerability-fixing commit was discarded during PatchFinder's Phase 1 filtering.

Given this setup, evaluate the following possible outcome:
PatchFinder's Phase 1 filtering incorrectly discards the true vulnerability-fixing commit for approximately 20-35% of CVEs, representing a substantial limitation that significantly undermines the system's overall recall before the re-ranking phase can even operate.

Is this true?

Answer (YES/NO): NO